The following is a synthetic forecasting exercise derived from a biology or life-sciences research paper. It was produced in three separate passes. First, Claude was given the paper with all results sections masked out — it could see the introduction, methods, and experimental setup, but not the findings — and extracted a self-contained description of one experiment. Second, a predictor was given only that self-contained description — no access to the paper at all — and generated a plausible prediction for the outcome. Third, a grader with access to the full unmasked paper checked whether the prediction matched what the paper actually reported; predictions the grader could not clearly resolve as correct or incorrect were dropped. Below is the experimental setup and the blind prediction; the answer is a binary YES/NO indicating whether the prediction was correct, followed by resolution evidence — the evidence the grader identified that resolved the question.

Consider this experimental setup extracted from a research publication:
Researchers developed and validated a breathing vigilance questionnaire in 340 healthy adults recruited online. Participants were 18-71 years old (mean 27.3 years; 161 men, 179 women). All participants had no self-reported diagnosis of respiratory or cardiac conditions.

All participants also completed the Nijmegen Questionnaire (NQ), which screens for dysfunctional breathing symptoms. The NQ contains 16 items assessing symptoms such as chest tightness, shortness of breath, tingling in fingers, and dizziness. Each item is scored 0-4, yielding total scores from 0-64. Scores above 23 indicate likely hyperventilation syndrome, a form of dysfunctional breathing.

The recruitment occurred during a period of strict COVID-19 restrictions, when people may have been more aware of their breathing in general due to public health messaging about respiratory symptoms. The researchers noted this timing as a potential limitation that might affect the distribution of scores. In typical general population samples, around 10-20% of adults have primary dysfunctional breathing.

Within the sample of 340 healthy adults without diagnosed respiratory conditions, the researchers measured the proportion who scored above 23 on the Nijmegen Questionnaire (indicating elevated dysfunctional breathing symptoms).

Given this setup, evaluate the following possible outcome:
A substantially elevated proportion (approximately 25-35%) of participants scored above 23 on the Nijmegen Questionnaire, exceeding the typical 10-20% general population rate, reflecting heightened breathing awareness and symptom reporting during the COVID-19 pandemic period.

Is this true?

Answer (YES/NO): YES